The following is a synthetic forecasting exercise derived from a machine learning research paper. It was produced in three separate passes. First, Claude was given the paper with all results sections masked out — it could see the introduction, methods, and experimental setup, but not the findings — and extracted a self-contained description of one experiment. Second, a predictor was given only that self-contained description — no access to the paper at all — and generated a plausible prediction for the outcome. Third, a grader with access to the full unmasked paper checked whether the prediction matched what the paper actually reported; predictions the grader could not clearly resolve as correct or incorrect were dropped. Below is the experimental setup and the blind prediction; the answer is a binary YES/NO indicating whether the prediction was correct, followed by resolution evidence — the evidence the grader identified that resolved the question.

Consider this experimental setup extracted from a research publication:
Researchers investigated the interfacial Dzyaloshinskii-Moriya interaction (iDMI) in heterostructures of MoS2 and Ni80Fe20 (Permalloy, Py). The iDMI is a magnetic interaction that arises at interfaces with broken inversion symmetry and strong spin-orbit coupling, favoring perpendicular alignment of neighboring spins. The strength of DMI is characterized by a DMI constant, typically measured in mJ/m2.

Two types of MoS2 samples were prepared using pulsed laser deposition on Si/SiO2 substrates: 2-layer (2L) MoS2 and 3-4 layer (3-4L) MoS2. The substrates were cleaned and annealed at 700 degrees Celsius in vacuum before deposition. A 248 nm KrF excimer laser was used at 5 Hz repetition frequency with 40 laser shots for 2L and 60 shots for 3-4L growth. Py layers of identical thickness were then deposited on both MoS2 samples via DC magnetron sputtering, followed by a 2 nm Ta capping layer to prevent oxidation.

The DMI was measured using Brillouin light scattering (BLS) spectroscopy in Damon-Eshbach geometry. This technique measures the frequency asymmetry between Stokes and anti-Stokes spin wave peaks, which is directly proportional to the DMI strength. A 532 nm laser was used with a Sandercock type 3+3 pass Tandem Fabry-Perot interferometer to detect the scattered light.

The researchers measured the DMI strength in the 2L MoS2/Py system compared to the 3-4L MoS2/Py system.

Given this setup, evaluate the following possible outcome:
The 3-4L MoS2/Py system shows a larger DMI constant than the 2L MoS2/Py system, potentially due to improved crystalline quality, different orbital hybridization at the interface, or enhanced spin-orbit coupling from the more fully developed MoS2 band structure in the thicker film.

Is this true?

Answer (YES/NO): NO